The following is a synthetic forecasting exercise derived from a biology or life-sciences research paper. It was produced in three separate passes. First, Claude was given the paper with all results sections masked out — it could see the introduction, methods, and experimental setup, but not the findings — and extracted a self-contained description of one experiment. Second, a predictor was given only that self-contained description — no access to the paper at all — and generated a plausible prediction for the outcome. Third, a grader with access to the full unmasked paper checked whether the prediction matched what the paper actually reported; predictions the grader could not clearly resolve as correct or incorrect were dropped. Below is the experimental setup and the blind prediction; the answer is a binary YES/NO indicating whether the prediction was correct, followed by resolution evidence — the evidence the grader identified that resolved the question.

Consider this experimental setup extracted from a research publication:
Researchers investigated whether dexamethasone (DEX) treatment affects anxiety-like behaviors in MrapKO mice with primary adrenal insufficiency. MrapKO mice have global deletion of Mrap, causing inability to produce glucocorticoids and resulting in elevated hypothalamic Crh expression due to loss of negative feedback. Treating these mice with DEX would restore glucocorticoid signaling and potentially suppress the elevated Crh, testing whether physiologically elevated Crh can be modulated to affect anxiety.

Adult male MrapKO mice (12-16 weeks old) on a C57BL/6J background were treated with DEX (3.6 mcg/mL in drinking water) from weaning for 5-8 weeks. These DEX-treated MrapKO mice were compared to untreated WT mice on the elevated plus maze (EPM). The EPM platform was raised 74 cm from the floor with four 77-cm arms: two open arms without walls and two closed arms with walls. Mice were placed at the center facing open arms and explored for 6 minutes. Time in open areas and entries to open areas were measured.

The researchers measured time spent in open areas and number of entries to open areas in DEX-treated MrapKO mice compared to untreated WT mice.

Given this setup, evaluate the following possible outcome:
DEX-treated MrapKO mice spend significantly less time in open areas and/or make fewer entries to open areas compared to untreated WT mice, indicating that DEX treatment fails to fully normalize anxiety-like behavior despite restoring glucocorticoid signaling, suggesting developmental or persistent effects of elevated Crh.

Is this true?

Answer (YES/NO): NO